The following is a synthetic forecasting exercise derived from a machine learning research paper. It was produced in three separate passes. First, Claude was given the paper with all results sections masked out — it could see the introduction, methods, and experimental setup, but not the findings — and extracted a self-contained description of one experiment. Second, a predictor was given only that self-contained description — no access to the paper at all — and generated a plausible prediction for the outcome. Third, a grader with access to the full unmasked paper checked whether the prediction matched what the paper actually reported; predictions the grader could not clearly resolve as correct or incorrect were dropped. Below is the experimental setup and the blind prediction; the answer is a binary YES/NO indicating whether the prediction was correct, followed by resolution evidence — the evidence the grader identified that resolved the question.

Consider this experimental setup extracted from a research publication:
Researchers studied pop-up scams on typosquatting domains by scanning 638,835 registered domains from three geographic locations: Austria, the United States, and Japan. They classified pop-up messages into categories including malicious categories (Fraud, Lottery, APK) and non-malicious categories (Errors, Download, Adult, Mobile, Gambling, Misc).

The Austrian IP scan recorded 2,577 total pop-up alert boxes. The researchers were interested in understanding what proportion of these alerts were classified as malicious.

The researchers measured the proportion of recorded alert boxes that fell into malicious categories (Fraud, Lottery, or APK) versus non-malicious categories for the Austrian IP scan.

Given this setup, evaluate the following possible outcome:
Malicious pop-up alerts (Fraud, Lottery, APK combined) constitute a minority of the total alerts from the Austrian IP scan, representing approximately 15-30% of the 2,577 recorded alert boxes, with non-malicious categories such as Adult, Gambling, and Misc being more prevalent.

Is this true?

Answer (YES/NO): NO